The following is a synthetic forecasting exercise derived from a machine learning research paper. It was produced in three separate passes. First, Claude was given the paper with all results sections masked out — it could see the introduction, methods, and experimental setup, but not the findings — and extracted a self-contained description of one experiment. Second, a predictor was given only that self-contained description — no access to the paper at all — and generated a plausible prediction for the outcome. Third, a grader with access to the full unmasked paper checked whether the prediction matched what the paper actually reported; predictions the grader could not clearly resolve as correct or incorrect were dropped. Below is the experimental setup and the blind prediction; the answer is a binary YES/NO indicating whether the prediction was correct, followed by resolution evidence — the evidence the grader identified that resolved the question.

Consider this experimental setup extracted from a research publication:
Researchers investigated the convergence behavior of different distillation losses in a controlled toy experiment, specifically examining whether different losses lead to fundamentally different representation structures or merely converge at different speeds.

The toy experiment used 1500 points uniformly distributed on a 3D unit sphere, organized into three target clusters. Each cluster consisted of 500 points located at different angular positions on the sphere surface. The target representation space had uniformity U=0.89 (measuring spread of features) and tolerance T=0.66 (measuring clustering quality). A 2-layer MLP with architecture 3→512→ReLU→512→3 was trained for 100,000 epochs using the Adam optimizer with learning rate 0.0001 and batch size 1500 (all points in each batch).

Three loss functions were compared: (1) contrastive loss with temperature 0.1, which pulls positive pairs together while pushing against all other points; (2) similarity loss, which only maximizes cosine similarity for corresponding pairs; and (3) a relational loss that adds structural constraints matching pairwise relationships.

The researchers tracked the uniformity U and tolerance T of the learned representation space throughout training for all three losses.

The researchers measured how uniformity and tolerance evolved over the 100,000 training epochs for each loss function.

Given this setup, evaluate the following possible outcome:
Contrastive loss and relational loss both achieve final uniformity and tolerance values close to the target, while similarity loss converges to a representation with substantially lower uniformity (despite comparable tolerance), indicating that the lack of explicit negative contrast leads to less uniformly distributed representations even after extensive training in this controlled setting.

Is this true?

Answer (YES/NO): NO